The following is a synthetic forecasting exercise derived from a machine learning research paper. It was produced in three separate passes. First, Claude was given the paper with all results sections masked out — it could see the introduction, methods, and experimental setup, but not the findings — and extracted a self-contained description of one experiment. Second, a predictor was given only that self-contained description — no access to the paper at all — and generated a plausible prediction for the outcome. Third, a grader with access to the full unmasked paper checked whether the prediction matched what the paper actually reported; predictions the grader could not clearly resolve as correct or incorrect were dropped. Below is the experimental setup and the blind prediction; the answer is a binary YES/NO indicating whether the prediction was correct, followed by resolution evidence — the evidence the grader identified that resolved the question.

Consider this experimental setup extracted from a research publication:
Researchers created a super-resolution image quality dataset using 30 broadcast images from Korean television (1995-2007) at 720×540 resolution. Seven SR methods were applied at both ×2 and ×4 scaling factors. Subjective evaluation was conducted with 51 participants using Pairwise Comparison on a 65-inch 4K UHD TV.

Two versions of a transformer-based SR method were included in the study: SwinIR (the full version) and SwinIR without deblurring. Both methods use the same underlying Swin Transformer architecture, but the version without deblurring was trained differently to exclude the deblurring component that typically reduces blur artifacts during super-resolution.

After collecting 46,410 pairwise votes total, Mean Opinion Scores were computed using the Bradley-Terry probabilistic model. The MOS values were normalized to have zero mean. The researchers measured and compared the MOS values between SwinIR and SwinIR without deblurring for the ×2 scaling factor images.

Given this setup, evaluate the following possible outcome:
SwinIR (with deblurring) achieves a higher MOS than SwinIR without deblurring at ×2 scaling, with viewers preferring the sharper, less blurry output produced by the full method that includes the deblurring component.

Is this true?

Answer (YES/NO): YES